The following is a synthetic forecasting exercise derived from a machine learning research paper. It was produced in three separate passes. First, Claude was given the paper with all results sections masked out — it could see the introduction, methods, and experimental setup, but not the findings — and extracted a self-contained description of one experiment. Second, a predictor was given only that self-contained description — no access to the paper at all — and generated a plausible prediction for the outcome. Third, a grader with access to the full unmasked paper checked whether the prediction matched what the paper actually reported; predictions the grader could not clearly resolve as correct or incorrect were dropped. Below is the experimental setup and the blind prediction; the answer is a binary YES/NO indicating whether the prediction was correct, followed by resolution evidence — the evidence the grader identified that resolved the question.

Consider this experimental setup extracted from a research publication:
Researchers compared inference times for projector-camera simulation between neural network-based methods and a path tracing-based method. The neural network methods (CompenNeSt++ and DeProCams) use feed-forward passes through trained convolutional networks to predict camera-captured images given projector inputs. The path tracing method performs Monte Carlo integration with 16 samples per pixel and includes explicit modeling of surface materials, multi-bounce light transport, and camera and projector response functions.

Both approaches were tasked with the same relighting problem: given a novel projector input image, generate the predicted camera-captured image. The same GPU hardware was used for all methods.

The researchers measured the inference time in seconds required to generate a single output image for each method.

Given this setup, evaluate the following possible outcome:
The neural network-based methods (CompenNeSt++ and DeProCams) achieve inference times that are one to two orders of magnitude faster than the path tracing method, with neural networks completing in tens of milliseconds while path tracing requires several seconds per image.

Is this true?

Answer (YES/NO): NO